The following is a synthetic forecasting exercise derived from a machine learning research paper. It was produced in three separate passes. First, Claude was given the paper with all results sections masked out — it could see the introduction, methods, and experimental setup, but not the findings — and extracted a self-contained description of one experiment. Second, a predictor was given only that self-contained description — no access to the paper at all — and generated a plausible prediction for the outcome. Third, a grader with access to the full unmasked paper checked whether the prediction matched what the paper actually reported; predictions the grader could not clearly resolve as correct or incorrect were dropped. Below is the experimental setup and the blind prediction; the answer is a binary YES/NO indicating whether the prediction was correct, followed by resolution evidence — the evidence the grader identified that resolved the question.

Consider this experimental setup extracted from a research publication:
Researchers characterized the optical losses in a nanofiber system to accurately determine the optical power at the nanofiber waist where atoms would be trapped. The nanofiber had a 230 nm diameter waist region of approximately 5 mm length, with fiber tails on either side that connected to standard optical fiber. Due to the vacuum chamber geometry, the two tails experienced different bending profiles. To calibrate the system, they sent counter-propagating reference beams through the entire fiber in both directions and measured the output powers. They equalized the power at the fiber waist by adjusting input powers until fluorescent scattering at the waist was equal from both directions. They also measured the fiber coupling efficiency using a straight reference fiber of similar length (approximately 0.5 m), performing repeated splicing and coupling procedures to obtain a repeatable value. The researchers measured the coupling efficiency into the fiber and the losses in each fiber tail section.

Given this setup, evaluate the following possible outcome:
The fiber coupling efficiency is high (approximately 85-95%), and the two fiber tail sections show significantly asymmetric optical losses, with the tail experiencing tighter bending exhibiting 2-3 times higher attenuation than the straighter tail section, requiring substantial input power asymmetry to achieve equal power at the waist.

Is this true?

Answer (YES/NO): NO